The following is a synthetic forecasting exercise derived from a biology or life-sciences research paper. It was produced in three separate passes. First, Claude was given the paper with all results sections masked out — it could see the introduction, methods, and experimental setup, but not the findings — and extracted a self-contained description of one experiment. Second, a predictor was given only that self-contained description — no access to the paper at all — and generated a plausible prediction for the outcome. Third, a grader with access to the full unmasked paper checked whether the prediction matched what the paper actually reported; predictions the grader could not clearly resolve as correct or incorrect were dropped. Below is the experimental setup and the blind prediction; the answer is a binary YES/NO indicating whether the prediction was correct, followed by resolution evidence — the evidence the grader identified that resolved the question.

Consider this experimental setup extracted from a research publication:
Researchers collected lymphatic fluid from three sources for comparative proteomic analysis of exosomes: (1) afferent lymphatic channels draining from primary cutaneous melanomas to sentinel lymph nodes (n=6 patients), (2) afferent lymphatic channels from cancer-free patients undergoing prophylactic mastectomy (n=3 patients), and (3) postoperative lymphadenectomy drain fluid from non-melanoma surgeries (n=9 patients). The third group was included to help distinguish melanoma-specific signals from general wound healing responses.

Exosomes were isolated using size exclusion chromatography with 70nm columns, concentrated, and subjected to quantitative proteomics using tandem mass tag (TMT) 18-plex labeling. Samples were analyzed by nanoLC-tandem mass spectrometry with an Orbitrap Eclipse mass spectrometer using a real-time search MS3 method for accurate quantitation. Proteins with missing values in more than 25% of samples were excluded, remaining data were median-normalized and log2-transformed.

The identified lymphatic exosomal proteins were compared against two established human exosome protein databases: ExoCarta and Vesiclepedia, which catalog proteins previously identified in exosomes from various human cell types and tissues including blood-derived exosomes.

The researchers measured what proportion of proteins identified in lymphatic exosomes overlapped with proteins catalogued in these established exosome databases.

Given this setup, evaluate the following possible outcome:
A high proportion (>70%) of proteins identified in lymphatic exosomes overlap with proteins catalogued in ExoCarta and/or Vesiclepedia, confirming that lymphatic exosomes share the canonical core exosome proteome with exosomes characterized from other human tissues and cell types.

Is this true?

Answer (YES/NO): YES